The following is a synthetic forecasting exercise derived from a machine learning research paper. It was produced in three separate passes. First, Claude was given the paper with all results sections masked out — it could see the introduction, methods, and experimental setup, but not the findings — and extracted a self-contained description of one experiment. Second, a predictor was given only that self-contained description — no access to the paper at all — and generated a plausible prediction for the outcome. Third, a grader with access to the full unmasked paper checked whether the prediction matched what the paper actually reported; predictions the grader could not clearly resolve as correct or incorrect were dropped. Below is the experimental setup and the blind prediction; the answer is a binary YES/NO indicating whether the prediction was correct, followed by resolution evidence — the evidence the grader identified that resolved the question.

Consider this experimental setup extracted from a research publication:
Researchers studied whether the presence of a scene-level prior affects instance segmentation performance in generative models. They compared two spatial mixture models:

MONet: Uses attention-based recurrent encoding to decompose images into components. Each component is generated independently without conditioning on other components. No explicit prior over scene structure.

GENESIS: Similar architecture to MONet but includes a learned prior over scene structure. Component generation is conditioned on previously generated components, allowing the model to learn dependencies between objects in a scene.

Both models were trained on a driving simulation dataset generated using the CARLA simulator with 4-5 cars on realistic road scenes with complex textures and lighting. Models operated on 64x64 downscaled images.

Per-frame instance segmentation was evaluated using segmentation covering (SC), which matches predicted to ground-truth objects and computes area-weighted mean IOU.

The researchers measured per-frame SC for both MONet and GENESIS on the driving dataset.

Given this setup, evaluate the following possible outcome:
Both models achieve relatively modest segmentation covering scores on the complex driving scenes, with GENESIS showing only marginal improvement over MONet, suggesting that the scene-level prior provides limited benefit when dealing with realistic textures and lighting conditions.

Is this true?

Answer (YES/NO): NO